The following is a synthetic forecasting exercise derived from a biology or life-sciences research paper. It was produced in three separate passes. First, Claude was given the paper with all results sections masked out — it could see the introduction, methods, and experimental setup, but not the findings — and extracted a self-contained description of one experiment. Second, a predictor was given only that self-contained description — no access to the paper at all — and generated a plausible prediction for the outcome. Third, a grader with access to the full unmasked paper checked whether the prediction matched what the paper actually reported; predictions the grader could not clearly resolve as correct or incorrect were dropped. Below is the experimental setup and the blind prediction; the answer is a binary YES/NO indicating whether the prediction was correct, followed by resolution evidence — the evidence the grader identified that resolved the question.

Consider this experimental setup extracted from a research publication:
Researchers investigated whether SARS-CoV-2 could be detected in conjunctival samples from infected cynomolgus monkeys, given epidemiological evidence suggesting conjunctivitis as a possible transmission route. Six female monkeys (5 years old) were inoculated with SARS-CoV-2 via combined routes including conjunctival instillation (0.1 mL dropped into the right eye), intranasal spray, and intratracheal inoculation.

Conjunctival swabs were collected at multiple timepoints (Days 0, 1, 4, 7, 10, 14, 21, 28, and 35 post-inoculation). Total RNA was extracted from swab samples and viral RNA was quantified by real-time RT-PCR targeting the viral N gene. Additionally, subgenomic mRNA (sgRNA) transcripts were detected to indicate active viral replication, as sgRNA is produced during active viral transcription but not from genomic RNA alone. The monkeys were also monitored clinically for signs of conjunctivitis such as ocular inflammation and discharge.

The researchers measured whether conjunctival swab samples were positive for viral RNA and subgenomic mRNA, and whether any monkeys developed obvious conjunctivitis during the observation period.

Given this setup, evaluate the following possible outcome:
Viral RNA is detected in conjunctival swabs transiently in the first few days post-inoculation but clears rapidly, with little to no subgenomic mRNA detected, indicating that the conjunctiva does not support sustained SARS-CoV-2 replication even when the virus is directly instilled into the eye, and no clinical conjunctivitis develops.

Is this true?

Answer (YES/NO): YES